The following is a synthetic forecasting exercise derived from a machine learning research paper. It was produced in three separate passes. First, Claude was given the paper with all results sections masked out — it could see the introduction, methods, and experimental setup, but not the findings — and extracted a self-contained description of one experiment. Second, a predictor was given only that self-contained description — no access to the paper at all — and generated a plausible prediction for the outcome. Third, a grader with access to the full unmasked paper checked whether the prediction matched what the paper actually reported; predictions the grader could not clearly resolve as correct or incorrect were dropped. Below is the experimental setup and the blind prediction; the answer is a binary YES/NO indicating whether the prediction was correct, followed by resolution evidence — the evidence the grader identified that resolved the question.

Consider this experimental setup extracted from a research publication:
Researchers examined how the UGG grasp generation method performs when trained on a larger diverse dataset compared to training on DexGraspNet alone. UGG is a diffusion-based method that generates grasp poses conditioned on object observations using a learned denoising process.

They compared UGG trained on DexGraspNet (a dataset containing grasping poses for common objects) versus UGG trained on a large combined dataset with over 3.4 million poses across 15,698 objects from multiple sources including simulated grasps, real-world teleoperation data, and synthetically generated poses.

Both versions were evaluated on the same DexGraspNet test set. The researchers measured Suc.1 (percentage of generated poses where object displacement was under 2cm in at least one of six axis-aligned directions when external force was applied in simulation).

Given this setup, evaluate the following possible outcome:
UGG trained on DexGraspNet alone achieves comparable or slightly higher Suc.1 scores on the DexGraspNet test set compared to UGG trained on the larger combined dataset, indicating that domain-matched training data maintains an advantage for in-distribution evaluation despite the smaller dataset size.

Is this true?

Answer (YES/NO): NO